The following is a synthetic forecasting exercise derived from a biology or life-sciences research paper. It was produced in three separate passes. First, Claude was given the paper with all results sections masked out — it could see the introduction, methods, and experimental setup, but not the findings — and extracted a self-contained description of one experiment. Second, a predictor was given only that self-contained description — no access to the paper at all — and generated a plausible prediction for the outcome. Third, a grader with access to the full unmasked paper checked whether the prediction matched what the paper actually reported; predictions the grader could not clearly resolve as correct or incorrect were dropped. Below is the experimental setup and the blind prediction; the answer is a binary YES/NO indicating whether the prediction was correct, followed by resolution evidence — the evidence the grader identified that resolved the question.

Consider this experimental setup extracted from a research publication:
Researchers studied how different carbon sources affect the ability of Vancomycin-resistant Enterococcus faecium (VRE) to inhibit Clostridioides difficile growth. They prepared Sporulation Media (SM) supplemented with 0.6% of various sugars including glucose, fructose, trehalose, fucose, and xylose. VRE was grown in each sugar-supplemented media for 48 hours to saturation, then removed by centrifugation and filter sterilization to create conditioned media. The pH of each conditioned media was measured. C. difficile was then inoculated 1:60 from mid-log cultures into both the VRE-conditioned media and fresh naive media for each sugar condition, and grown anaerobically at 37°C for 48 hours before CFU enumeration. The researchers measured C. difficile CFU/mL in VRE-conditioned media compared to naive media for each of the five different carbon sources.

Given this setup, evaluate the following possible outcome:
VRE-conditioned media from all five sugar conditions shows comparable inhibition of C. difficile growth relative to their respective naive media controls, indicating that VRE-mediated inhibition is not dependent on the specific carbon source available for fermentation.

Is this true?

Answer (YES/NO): NO